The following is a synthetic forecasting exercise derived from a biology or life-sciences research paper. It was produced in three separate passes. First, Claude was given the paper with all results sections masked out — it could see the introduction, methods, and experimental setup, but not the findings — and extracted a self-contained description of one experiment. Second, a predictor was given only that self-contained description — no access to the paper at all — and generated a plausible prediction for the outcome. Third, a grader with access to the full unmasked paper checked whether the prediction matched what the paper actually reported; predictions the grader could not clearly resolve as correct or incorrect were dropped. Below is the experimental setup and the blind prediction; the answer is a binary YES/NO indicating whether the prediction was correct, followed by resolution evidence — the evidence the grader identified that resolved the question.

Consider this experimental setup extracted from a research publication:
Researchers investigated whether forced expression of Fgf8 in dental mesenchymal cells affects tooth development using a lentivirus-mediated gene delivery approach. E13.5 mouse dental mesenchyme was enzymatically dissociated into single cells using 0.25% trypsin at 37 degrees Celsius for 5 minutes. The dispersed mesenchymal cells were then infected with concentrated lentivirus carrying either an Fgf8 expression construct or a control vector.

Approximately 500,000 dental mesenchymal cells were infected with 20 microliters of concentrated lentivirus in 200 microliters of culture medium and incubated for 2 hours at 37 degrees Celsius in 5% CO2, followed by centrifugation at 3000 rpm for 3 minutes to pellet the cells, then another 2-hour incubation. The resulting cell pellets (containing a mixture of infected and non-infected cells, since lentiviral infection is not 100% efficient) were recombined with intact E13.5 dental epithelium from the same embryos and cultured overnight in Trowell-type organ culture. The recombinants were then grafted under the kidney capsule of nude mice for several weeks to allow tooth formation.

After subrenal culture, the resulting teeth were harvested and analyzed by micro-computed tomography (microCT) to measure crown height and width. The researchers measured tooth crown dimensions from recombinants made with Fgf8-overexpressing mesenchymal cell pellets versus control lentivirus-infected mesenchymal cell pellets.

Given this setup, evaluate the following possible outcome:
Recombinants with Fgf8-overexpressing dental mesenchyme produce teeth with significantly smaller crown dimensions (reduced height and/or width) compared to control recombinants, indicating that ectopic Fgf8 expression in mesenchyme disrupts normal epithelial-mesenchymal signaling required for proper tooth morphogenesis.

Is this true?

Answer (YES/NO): NO